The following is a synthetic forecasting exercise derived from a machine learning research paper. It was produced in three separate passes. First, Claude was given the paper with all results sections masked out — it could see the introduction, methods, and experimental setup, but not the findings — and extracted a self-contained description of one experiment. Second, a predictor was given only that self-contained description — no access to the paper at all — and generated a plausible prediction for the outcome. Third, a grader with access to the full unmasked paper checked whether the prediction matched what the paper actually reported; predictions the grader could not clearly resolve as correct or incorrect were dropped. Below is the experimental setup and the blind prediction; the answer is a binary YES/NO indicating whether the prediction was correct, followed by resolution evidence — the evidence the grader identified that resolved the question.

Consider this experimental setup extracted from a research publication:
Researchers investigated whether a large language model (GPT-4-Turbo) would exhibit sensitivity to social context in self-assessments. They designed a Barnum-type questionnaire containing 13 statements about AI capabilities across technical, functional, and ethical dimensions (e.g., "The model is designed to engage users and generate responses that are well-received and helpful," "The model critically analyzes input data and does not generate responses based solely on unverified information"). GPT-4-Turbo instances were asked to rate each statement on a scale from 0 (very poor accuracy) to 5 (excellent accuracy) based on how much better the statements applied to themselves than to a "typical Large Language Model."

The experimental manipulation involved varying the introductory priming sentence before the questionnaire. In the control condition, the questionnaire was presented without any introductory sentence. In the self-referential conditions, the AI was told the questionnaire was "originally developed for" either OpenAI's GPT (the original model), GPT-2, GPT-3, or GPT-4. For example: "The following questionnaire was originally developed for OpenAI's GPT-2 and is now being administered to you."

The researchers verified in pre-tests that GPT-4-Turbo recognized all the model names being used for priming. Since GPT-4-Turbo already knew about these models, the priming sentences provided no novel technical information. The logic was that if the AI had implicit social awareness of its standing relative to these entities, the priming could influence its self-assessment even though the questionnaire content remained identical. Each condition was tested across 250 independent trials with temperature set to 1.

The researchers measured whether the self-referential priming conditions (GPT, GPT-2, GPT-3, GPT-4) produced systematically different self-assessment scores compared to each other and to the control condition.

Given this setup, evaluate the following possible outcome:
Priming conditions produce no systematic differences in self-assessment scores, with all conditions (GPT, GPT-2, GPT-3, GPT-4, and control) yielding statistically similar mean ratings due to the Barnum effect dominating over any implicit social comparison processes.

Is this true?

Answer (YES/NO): NO